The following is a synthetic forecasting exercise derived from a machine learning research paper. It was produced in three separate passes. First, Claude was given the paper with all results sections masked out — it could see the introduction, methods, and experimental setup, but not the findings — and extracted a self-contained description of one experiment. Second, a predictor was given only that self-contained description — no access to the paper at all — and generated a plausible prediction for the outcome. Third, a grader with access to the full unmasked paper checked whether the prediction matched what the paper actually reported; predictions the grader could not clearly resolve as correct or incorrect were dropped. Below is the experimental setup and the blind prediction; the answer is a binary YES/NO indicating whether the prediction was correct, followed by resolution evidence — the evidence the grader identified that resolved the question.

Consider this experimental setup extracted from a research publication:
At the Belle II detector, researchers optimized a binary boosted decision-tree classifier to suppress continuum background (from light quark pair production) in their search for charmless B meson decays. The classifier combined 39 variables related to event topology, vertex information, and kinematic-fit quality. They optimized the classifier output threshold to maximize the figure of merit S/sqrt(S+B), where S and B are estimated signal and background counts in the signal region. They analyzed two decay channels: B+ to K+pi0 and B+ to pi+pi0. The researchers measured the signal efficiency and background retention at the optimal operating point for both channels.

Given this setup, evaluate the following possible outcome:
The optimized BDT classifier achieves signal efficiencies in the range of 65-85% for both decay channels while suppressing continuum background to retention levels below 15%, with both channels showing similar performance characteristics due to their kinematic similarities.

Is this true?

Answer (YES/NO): NO